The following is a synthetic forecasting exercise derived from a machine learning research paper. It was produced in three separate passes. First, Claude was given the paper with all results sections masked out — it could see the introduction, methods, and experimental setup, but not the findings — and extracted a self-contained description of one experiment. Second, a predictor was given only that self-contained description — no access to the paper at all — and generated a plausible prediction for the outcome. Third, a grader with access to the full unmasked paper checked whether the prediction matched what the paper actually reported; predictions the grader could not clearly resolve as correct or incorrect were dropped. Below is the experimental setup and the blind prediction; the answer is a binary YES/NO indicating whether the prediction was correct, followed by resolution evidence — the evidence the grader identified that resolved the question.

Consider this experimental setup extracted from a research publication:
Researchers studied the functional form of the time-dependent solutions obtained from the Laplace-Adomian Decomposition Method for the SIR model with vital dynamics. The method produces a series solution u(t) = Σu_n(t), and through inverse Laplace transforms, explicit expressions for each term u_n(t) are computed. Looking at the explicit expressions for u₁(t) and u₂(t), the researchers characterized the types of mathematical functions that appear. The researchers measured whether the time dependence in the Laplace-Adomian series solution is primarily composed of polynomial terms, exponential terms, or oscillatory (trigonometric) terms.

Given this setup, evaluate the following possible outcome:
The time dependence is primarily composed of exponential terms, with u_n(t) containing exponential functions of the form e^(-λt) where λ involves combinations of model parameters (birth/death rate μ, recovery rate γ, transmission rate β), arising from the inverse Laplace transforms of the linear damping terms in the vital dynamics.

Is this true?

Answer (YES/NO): YES